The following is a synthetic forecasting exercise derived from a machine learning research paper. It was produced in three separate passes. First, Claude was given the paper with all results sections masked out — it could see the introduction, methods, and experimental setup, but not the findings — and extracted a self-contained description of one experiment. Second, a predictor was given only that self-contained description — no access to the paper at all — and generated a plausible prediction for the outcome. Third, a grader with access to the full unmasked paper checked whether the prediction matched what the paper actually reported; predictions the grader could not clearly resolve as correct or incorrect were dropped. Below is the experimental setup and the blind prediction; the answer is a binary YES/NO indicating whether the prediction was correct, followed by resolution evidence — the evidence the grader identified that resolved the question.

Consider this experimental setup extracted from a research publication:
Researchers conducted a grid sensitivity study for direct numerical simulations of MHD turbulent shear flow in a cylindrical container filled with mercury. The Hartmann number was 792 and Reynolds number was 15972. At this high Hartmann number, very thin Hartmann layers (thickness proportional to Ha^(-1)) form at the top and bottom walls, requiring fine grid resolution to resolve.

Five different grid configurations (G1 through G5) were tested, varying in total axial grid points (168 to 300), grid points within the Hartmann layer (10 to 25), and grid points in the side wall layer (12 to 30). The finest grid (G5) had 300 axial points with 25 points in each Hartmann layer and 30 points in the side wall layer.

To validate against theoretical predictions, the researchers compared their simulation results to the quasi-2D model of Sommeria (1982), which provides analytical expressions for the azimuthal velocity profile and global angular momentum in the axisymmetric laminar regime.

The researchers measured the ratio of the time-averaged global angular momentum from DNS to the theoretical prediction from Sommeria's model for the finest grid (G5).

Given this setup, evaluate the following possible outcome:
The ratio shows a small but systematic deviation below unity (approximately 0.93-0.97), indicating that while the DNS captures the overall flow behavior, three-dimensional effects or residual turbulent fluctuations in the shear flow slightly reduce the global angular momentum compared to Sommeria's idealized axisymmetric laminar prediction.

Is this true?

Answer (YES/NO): NO